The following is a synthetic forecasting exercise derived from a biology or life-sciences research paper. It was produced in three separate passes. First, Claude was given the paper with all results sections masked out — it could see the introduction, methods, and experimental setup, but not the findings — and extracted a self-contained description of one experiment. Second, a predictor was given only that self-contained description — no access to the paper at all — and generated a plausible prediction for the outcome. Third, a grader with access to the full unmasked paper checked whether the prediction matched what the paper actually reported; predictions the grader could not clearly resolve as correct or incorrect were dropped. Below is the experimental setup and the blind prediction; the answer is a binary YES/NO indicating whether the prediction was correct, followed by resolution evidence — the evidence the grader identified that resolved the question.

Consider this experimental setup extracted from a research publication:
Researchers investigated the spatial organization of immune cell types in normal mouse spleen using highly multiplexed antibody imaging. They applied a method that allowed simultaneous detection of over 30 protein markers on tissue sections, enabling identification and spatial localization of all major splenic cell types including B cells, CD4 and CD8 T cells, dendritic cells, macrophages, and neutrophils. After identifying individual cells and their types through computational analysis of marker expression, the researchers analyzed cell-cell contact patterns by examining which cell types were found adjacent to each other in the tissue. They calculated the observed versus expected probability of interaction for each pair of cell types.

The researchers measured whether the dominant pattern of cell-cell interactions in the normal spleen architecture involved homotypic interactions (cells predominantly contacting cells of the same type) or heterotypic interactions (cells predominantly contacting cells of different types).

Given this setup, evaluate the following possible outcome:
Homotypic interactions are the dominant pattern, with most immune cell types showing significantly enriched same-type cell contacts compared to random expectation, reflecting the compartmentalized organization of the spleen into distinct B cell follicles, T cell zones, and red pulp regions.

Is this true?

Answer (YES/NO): YES